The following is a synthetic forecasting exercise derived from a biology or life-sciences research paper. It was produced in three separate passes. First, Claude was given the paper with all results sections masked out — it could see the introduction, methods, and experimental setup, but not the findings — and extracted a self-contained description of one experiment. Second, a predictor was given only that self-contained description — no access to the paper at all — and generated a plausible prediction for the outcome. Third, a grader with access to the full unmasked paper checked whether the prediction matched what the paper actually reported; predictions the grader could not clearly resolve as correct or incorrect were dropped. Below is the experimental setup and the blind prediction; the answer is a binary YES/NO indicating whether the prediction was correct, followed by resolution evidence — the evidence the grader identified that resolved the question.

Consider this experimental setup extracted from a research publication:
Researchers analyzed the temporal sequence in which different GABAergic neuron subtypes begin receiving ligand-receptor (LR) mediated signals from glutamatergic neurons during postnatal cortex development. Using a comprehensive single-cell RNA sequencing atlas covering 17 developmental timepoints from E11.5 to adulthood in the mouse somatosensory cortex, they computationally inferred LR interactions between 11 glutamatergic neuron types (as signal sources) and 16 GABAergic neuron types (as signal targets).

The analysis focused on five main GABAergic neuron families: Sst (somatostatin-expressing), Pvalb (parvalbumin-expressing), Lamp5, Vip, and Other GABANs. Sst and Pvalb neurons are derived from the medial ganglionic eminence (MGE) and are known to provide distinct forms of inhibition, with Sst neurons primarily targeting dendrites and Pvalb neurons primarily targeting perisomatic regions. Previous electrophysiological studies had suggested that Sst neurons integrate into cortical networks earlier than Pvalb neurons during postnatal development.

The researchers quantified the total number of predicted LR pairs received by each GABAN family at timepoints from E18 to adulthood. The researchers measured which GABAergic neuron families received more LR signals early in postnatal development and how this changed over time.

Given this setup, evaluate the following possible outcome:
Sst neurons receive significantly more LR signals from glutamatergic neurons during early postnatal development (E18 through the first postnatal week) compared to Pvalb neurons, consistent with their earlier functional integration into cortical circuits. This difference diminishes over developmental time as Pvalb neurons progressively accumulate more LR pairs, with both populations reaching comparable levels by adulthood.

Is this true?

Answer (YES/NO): YES